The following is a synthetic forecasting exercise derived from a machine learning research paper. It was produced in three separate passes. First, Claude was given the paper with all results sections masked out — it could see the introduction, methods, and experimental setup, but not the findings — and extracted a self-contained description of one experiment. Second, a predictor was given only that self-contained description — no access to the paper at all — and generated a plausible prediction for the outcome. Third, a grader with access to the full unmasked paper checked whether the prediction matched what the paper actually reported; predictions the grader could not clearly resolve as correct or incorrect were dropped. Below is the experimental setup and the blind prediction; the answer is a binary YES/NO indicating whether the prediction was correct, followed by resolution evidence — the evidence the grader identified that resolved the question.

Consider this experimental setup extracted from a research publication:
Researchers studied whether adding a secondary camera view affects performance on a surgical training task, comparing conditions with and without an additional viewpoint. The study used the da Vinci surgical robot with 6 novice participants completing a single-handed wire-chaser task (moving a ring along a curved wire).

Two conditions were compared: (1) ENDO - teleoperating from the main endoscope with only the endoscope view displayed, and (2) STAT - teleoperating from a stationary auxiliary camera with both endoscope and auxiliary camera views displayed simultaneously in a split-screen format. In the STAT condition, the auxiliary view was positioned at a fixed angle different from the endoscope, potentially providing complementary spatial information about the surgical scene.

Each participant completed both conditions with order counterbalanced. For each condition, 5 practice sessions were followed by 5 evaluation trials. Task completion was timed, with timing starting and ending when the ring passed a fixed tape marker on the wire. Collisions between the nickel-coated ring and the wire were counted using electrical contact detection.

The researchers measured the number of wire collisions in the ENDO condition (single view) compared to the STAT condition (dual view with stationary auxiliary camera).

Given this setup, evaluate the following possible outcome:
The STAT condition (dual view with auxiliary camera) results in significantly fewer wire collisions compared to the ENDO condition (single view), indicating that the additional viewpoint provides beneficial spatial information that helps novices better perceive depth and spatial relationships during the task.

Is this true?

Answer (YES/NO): NO